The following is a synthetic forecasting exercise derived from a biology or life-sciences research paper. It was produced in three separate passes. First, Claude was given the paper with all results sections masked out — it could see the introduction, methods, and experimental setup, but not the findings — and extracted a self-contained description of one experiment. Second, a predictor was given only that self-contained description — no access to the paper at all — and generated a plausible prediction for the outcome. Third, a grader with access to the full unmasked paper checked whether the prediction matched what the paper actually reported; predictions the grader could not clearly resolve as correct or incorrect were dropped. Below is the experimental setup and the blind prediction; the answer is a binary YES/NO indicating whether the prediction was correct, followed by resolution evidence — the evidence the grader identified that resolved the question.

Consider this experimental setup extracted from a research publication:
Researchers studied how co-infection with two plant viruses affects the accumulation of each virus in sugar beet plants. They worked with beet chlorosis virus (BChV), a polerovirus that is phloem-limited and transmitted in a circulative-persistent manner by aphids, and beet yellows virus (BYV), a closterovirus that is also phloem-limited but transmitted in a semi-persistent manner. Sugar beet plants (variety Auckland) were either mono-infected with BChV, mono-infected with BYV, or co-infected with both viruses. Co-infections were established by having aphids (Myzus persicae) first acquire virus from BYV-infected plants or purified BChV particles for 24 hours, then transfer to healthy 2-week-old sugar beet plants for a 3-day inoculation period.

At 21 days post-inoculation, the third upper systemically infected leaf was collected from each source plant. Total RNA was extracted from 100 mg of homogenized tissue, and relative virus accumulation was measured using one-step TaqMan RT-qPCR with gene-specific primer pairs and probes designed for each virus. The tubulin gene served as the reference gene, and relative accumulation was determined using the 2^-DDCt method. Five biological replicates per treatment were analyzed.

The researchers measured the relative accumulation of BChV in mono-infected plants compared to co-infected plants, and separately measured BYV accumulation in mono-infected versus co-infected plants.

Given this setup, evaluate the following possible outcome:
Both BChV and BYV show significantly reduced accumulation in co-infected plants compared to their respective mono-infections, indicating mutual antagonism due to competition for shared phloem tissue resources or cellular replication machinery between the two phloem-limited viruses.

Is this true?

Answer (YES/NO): NO